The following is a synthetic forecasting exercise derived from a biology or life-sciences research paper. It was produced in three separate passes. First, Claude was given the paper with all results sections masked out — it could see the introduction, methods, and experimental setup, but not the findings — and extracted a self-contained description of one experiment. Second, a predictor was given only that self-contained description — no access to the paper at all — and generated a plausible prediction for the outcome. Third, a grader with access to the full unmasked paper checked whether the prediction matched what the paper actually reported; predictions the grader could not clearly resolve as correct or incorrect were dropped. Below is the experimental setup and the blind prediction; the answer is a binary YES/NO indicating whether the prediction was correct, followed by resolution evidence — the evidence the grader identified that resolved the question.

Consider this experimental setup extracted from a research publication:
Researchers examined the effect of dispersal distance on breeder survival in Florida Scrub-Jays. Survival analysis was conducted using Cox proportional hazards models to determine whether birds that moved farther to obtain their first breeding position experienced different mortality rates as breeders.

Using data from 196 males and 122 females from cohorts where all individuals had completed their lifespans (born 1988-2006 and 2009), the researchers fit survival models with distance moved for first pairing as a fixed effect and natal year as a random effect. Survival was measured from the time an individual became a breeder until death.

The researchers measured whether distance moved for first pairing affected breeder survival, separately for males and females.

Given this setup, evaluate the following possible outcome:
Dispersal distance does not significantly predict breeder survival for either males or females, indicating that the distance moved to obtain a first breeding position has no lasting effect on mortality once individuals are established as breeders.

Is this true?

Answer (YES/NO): YES